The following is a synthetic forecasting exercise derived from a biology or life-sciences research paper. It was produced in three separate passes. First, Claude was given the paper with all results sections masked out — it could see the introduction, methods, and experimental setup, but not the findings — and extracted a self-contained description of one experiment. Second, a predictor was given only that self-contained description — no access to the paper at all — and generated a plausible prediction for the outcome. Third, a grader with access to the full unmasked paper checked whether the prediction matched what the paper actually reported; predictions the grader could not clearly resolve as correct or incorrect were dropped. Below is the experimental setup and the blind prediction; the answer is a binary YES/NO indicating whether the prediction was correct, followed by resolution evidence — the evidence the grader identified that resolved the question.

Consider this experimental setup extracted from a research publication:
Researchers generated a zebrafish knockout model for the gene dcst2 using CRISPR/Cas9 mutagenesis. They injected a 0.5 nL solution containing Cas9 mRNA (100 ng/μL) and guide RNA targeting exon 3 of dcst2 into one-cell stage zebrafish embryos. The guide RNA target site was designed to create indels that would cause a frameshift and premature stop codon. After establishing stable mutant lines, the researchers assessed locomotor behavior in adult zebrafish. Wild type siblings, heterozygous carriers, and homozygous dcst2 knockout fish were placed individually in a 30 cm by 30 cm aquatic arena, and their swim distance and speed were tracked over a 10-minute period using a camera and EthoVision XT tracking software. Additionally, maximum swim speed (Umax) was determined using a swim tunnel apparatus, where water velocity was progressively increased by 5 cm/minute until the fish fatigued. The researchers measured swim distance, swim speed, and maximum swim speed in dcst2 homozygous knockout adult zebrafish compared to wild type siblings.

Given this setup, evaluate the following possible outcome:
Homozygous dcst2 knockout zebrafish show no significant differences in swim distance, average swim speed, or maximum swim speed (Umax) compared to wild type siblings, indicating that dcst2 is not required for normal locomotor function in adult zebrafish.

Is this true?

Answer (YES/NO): YES